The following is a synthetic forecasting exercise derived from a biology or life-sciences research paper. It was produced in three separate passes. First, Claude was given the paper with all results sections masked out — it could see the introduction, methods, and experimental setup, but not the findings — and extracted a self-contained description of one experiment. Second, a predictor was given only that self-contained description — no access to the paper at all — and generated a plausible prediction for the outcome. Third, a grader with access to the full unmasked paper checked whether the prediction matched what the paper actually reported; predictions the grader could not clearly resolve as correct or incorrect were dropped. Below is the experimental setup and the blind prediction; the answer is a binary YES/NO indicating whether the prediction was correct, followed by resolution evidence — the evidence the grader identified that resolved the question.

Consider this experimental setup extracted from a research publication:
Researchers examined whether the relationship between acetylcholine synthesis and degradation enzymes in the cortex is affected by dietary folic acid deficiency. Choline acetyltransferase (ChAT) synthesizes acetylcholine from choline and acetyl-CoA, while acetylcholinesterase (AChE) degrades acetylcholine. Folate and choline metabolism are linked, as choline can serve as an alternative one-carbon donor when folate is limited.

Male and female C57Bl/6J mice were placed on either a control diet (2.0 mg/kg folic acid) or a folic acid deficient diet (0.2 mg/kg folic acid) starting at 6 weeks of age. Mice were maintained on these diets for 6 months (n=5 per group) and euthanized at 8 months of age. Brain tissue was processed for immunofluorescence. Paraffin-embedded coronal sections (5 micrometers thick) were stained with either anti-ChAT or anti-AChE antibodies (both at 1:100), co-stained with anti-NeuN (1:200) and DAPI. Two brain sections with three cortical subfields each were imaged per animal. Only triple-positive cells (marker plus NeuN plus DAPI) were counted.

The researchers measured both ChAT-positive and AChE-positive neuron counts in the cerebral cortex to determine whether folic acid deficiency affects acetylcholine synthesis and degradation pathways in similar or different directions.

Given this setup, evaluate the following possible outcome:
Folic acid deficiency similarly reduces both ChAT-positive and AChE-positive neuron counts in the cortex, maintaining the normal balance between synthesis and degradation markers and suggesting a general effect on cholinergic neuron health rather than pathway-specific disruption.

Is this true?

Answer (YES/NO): NO